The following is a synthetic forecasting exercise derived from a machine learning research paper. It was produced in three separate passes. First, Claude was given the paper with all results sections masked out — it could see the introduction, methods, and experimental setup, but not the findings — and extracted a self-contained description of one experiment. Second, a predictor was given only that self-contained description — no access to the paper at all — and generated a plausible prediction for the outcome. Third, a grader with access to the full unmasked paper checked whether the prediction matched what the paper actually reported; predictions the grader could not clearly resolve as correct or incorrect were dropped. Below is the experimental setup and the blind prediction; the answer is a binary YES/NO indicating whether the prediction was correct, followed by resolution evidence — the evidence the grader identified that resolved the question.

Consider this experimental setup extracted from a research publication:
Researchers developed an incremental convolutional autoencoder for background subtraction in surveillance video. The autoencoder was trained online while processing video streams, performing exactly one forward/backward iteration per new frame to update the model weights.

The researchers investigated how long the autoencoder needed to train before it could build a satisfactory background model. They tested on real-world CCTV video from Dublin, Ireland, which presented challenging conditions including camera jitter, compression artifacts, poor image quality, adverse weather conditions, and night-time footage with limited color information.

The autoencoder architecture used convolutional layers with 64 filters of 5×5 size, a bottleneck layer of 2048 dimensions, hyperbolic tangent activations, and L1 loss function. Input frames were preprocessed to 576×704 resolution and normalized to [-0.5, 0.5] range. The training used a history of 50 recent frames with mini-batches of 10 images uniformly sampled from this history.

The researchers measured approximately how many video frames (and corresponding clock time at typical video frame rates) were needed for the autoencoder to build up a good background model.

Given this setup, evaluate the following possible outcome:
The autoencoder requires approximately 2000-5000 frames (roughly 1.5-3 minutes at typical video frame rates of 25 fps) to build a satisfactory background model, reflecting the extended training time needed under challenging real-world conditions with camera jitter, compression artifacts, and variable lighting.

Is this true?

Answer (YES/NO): NO